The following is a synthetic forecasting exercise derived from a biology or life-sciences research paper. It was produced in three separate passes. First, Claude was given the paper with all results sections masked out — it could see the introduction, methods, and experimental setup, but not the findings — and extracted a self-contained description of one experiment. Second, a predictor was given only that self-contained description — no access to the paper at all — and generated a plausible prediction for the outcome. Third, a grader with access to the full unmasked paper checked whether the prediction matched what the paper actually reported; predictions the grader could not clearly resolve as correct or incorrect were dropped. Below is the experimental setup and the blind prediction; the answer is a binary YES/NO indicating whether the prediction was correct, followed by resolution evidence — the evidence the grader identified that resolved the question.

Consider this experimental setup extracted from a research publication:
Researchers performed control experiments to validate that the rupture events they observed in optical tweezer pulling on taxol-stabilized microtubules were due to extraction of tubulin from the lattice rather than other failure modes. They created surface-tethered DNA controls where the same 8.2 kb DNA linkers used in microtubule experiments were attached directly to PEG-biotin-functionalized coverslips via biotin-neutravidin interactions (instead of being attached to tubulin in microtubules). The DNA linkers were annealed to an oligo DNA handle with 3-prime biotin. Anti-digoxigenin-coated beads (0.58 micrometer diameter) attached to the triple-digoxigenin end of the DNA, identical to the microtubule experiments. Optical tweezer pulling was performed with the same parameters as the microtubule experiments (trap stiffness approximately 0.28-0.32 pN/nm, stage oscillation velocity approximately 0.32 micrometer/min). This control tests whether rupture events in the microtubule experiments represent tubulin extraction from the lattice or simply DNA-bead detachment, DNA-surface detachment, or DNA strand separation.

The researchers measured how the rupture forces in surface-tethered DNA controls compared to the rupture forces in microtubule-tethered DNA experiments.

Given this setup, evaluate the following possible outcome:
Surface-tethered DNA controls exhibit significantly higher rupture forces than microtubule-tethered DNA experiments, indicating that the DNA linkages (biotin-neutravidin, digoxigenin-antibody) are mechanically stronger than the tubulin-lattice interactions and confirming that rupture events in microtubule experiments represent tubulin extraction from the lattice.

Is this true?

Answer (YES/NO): YES